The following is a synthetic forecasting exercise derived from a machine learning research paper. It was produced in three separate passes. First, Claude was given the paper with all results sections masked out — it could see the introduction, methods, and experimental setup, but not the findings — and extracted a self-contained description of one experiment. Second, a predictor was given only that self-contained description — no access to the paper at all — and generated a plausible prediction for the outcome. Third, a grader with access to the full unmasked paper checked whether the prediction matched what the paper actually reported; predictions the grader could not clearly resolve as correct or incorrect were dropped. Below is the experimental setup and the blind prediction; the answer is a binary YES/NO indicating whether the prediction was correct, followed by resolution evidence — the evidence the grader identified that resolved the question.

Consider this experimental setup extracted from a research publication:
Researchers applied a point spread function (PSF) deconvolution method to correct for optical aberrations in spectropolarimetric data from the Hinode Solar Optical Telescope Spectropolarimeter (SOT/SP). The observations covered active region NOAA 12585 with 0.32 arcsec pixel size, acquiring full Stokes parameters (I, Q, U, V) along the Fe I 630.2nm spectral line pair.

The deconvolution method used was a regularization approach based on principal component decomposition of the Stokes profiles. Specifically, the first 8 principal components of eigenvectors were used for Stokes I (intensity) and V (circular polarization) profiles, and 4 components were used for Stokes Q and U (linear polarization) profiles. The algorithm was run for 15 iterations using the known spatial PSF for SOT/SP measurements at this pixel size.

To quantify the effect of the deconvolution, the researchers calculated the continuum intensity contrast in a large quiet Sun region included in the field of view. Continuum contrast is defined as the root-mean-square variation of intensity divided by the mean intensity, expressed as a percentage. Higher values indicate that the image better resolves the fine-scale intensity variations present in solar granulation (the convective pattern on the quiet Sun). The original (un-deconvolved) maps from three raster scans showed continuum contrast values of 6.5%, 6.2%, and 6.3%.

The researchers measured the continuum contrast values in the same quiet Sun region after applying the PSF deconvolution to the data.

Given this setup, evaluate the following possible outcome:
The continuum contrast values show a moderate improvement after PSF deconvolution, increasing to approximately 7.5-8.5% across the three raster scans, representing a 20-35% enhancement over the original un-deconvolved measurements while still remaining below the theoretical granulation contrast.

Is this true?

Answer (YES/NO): NO